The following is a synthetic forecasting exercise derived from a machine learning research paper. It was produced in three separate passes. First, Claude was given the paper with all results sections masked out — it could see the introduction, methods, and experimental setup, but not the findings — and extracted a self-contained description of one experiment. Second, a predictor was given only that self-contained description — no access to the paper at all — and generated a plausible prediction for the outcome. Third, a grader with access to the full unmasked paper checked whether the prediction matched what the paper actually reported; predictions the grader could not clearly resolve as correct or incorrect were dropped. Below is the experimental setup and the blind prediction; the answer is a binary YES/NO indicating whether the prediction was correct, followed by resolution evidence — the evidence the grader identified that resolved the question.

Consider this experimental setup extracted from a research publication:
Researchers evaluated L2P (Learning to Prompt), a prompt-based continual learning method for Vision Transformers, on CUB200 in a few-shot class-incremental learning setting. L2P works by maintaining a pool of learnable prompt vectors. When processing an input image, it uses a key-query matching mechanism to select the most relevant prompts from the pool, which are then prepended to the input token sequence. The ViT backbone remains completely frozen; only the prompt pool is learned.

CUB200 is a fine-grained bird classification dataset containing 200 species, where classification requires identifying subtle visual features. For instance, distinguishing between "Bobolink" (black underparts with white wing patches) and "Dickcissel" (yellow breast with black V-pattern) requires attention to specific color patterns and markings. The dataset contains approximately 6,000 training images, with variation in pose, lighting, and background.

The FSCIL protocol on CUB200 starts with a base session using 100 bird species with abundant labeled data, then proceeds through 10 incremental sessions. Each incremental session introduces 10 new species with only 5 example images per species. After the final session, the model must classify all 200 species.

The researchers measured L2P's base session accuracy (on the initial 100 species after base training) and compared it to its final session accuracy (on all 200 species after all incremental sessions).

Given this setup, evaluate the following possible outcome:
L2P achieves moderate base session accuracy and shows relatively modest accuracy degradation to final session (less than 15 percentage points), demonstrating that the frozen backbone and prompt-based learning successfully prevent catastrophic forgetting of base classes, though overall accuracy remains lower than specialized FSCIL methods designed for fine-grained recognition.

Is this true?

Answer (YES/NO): NO